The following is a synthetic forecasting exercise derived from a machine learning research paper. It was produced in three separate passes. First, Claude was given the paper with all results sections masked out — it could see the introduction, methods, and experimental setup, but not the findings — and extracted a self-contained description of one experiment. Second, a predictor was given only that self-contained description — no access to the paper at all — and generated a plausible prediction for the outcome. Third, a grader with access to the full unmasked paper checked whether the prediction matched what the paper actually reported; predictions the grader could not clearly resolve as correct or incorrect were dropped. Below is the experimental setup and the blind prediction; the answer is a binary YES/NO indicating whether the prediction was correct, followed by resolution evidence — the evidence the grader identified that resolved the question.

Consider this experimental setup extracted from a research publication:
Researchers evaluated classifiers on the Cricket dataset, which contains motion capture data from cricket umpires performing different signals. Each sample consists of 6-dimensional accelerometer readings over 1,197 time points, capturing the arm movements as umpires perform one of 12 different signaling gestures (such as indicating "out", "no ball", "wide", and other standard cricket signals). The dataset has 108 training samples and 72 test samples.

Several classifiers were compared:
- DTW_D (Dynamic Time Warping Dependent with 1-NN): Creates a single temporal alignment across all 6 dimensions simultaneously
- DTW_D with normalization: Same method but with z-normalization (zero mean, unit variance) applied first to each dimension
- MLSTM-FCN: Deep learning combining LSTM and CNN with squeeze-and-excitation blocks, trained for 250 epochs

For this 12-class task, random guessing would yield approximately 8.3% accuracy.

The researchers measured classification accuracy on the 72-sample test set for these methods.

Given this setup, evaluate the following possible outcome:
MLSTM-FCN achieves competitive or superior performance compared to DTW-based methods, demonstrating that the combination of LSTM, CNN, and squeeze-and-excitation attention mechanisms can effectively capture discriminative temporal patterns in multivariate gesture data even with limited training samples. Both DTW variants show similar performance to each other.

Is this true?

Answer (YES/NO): YES